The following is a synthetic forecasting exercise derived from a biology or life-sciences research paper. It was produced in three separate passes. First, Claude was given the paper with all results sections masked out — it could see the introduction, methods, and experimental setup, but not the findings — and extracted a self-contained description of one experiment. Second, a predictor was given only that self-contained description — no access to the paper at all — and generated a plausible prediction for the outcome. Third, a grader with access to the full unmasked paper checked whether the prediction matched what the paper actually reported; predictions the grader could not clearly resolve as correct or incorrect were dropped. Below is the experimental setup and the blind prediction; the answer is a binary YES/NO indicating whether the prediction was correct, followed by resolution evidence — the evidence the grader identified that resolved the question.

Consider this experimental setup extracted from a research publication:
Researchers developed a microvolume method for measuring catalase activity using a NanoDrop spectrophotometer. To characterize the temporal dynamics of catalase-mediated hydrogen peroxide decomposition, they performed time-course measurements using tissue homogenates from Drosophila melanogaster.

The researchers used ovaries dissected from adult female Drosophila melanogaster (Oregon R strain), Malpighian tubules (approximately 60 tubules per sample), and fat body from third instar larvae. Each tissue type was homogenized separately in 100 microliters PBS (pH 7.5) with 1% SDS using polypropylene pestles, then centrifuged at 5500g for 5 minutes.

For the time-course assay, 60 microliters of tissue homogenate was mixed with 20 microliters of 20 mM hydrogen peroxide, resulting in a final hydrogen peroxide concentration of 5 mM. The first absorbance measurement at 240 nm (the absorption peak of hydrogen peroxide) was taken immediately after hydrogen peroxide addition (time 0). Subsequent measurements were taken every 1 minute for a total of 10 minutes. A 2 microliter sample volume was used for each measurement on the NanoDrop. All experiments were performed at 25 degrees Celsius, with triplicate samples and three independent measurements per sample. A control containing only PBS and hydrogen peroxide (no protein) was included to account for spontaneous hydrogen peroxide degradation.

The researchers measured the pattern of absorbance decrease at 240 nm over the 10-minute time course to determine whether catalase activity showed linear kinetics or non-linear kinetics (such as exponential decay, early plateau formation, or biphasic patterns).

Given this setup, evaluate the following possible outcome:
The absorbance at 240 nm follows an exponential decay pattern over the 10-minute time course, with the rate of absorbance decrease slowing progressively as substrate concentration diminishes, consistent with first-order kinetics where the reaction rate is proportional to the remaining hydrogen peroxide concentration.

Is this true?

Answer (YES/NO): NO